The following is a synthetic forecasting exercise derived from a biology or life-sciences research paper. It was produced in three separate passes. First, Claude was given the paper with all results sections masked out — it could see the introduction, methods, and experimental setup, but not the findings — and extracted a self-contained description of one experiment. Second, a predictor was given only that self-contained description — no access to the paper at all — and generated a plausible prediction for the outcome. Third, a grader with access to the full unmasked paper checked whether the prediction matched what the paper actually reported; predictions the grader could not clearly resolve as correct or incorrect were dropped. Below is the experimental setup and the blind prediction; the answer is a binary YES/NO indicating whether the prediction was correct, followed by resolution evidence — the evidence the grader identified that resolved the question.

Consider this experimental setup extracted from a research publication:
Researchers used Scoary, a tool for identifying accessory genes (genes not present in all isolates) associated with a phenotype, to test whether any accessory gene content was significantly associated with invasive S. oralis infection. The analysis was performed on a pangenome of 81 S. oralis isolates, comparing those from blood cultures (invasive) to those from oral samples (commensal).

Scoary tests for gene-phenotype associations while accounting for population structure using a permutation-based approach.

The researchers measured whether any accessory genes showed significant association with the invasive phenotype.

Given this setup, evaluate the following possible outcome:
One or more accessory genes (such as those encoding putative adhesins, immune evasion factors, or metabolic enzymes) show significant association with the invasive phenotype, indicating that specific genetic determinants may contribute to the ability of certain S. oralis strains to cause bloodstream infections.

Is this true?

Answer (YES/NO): NO